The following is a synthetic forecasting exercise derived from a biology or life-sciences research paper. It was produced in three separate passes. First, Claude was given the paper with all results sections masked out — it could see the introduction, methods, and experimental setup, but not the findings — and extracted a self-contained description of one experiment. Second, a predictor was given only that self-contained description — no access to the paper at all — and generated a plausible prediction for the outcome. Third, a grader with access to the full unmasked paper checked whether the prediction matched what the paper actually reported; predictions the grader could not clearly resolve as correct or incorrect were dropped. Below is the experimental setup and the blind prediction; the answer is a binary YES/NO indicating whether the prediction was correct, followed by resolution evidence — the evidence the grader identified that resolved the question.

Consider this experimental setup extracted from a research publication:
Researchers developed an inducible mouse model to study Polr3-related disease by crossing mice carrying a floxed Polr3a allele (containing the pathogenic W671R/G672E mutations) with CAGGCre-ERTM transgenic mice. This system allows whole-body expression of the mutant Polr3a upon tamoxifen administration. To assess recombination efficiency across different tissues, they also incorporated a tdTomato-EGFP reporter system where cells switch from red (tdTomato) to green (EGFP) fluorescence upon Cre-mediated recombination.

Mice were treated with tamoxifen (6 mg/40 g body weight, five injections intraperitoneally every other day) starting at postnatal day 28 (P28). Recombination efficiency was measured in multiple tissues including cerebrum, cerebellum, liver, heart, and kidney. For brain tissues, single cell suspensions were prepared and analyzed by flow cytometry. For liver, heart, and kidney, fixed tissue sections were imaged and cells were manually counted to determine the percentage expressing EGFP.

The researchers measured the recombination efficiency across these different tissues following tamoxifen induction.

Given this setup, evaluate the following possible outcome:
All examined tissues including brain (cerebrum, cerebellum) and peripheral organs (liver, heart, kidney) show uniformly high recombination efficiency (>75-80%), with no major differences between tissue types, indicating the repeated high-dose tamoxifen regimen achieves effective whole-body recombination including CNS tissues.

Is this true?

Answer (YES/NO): NO